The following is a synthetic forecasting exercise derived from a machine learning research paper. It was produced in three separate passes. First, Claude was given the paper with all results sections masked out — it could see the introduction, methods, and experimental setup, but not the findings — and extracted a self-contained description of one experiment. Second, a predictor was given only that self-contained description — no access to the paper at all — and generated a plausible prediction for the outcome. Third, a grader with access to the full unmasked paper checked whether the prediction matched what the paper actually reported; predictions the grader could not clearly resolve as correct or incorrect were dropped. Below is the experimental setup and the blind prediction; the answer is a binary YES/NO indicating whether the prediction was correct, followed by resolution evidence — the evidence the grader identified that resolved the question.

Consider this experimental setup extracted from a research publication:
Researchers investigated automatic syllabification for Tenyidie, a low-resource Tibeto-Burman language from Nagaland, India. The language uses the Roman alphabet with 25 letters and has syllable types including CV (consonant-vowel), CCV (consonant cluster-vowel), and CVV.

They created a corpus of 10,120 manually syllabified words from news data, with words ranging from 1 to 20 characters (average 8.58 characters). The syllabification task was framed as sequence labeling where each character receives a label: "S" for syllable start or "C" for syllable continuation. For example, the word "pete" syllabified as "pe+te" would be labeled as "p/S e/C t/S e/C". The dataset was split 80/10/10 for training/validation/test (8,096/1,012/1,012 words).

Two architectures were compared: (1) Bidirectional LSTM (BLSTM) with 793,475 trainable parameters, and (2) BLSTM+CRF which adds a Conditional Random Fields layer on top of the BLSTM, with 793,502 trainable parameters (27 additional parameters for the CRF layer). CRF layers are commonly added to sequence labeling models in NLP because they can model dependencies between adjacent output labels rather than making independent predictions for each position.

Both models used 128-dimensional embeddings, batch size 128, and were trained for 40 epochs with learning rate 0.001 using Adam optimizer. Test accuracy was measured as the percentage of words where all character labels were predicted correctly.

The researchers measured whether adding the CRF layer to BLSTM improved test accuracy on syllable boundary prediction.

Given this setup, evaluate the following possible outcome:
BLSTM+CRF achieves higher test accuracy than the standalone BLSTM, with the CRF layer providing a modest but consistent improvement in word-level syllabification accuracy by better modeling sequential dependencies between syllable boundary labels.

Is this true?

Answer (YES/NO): NO